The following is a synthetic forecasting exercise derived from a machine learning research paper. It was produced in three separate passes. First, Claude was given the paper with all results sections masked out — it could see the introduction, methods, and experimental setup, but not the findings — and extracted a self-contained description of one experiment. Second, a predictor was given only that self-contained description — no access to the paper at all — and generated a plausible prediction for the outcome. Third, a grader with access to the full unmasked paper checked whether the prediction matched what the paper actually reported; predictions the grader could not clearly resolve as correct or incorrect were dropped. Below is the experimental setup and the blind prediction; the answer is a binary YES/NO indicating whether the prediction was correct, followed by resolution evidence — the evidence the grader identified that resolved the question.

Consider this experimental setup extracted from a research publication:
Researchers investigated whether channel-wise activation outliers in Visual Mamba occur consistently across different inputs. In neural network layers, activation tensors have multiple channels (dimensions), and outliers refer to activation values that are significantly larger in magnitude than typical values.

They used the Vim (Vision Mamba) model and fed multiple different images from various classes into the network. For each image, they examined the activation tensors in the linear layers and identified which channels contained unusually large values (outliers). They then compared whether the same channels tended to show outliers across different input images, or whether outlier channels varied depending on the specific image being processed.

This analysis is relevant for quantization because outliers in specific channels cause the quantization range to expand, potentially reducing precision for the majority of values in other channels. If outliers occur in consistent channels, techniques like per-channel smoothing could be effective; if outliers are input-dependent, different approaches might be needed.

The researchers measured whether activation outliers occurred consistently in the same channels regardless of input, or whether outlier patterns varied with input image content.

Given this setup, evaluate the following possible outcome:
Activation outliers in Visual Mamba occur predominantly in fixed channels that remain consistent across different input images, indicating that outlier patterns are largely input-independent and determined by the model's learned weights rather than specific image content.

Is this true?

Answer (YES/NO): YES